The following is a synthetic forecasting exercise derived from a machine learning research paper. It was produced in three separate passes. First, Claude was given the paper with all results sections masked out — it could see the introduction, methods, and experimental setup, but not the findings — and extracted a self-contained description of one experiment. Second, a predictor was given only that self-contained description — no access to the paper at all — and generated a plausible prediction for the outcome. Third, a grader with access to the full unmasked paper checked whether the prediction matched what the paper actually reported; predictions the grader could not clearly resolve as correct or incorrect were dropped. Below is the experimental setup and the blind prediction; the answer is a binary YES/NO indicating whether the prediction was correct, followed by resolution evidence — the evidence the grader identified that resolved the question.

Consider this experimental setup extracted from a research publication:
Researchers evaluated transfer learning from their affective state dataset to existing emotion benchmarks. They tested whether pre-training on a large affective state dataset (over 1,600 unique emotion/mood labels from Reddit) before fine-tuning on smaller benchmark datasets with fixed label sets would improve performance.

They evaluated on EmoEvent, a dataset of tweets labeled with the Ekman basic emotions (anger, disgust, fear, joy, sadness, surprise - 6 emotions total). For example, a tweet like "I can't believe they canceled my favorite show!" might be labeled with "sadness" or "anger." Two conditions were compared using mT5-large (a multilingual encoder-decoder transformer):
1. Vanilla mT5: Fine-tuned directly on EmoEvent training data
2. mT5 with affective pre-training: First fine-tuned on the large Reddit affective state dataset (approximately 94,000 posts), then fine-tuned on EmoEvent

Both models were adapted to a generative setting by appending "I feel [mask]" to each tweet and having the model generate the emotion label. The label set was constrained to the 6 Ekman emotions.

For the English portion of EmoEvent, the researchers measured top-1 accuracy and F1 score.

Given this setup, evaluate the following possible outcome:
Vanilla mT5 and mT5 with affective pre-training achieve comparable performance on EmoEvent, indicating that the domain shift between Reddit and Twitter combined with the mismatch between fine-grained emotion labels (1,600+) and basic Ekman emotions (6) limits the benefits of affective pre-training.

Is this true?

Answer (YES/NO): NO